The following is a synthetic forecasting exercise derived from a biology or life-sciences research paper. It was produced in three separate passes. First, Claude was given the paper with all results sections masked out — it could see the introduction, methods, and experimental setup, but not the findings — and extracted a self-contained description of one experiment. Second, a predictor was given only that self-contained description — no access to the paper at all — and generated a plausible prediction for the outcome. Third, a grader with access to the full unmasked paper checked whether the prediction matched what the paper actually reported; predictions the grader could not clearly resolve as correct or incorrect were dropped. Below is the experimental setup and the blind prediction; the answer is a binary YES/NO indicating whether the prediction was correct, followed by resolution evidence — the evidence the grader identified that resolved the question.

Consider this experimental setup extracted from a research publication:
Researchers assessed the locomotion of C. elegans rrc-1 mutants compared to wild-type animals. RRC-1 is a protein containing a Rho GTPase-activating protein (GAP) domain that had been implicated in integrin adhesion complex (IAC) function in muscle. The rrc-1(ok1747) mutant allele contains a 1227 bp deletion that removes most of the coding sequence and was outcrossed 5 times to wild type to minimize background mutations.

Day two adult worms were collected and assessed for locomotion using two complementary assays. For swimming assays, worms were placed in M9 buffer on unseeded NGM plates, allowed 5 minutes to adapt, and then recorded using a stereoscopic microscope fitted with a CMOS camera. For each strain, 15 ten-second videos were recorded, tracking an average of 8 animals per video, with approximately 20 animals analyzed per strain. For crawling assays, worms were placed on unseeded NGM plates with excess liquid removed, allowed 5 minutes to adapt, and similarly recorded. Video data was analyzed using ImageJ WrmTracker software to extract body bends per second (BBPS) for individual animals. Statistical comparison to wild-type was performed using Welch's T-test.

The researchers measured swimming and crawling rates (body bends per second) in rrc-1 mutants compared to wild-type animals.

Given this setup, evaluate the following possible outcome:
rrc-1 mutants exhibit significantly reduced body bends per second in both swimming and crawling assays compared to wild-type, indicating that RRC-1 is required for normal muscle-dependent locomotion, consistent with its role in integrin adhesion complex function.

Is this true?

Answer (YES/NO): YES